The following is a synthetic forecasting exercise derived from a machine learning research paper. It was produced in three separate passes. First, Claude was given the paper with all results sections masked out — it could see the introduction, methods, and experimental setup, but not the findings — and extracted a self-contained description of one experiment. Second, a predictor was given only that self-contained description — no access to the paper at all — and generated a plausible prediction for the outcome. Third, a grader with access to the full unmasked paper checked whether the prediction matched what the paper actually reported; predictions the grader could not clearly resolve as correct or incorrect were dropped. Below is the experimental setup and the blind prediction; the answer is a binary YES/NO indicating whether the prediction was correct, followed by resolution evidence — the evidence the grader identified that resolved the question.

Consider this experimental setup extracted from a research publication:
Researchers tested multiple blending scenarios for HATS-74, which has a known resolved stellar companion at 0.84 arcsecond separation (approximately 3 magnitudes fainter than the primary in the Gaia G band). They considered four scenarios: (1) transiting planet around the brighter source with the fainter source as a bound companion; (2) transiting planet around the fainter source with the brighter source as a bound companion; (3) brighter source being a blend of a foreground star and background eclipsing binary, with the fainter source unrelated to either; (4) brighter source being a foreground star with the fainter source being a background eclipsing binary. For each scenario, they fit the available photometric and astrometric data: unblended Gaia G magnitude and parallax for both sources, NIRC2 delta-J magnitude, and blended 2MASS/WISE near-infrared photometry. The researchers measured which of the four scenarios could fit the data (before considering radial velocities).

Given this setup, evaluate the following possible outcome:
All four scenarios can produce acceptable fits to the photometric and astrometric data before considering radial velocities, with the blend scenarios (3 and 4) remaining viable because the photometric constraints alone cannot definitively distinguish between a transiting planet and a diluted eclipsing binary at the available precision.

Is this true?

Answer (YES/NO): NO